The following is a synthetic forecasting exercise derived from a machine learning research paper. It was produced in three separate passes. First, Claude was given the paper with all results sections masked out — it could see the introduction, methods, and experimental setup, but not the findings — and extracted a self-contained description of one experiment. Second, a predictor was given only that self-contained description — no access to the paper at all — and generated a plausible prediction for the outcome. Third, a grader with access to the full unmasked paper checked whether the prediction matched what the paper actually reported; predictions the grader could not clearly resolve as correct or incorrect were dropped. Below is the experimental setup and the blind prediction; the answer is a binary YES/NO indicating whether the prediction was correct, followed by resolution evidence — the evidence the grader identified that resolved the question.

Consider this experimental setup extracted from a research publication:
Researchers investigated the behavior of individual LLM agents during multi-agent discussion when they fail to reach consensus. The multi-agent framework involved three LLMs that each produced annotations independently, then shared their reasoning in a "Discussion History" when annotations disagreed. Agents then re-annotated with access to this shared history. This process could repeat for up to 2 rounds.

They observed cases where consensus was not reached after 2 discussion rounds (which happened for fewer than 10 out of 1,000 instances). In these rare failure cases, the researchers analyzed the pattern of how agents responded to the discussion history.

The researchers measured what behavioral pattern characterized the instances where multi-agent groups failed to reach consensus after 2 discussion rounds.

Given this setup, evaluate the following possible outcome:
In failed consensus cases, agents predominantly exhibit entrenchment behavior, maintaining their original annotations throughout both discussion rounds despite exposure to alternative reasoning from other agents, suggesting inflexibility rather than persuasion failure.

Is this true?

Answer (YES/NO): NO